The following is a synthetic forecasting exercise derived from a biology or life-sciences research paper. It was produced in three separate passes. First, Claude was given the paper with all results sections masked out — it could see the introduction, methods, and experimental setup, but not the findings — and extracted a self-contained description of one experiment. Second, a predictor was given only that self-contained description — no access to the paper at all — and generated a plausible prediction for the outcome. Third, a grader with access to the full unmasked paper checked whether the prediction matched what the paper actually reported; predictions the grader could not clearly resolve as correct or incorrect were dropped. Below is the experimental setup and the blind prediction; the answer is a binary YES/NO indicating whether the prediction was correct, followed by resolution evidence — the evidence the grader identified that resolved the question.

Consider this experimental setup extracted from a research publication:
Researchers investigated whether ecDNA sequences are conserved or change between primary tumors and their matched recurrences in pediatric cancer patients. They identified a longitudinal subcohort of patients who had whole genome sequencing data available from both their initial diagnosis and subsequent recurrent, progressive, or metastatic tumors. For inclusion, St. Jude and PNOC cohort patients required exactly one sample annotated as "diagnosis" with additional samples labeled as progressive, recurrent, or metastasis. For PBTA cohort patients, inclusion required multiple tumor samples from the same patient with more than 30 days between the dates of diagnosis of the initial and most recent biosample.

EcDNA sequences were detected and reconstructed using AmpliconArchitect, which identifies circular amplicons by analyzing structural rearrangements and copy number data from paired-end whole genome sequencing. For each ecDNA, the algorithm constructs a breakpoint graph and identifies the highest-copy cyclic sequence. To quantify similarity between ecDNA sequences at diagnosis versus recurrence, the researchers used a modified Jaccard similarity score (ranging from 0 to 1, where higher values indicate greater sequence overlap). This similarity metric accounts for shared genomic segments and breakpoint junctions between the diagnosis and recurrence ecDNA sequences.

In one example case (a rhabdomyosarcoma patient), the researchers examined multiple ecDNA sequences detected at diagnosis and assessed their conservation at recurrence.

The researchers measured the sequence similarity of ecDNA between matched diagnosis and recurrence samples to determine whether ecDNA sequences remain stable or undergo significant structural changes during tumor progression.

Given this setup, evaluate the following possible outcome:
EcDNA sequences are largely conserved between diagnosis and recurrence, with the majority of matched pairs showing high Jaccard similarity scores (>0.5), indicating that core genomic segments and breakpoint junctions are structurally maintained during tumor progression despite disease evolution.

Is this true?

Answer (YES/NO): NO